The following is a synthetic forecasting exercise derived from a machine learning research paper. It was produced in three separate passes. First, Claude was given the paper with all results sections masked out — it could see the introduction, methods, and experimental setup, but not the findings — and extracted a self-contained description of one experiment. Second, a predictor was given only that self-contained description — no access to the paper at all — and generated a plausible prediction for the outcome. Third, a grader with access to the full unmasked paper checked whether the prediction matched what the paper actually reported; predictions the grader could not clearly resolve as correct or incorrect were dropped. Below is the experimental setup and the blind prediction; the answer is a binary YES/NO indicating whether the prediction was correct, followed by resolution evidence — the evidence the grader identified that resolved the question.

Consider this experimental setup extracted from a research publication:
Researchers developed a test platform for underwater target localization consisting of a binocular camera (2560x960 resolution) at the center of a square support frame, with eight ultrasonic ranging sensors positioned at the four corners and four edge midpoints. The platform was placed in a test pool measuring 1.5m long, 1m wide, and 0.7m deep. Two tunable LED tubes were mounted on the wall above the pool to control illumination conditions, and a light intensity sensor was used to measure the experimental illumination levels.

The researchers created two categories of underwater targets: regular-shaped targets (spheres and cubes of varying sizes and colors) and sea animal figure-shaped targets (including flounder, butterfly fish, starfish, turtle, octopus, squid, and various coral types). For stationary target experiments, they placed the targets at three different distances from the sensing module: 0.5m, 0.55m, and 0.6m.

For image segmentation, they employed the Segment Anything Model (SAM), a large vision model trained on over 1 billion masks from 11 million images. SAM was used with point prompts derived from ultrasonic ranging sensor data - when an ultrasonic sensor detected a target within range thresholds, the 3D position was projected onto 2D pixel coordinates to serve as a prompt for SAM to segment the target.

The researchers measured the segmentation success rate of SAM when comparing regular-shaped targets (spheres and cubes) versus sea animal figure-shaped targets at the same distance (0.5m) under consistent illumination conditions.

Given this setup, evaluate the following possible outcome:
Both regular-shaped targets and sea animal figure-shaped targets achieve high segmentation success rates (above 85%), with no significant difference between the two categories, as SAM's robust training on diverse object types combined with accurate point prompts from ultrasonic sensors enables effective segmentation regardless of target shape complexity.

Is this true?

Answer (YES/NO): YES